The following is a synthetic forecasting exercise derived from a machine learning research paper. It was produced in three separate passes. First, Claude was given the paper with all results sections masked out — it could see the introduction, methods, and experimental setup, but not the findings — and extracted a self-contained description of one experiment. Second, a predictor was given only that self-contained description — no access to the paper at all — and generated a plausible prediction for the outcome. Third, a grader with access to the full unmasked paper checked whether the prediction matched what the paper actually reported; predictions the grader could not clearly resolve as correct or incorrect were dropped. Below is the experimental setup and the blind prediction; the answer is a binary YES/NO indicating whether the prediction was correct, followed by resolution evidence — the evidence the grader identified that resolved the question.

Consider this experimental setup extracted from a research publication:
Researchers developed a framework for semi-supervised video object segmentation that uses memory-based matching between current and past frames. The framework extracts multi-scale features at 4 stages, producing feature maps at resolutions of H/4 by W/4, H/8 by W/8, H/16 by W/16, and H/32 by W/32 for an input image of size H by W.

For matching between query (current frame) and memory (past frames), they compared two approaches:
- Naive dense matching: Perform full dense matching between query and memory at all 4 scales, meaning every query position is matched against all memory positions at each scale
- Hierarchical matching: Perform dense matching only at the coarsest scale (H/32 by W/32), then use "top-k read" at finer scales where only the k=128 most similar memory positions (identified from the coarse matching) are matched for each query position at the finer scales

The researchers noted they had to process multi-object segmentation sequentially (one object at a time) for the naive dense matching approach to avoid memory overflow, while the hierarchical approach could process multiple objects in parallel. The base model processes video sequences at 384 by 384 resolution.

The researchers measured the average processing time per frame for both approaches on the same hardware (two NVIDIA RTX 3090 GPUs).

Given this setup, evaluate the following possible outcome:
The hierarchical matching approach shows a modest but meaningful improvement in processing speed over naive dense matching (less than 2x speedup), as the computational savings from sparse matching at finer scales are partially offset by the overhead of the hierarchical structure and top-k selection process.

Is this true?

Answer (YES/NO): NO